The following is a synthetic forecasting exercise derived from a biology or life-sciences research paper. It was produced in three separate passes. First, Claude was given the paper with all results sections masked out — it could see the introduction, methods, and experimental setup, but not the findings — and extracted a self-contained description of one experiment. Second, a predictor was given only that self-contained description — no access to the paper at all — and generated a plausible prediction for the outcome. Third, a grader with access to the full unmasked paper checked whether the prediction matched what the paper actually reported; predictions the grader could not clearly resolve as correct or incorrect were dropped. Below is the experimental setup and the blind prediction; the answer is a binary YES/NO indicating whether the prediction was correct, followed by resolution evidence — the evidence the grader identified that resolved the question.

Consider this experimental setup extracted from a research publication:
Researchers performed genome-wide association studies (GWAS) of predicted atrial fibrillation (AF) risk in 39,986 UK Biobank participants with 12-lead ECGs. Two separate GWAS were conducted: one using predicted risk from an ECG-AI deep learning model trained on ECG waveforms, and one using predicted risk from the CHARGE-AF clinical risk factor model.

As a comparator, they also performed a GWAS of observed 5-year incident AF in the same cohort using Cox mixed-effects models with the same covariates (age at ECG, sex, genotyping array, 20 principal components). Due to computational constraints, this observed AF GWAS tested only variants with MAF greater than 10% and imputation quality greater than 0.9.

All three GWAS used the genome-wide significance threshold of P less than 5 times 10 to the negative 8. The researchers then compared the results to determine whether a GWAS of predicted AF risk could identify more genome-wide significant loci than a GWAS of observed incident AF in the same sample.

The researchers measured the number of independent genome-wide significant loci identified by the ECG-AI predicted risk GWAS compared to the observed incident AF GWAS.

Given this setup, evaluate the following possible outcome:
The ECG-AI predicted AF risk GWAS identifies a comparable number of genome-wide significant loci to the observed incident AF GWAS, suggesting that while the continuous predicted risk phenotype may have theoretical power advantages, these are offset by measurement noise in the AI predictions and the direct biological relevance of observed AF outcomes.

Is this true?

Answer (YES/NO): NO